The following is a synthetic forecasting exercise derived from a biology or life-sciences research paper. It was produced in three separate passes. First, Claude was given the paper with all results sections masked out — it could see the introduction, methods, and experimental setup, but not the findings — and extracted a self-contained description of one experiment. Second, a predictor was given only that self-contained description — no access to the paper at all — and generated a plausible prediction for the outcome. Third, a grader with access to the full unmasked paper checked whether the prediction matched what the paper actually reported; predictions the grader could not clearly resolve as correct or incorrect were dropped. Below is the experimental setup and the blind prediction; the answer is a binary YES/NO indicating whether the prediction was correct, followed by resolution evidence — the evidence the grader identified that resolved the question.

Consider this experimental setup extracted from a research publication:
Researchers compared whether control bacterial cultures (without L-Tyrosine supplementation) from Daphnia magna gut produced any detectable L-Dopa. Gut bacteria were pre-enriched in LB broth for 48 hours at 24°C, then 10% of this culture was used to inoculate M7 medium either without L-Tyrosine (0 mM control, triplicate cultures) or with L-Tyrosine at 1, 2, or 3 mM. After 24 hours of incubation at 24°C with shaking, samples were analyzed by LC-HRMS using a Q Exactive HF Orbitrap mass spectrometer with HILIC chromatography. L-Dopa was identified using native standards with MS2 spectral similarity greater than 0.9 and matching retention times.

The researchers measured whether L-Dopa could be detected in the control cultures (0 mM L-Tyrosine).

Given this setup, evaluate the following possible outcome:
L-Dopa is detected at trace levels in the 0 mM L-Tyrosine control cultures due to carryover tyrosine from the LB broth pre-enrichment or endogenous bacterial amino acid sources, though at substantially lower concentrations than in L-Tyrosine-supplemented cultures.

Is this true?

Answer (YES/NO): NO